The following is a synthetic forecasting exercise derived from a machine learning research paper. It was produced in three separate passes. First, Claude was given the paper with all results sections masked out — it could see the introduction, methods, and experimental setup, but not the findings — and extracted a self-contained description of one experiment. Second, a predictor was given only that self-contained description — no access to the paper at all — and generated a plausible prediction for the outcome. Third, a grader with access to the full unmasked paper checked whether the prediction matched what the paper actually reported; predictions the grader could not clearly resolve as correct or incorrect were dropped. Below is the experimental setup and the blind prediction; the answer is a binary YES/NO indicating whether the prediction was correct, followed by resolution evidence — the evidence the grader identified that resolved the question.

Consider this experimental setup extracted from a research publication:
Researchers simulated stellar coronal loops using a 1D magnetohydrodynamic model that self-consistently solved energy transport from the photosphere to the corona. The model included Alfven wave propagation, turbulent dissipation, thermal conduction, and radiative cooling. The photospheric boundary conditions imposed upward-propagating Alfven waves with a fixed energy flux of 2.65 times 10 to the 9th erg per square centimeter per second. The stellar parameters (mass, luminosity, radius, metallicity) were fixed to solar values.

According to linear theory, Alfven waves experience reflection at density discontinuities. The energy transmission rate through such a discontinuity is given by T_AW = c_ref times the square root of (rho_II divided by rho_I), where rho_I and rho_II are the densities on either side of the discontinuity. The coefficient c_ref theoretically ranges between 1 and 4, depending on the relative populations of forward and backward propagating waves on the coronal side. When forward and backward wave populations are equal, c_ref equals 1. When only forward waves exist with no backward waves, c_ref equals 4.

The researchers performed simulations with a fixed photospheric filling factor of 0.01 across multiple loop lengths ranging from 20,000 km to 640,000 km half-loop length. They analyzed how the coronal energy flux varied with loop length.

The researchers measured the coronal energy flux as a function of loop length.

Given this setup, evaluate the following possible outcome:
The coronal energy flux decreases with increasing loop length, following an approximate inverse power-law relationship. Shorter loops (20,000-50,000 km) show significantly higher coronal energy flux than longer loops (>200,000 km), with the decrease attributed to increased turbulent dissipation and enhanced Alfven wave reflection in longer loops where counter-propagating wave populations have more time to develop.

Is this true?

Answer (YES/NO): NO